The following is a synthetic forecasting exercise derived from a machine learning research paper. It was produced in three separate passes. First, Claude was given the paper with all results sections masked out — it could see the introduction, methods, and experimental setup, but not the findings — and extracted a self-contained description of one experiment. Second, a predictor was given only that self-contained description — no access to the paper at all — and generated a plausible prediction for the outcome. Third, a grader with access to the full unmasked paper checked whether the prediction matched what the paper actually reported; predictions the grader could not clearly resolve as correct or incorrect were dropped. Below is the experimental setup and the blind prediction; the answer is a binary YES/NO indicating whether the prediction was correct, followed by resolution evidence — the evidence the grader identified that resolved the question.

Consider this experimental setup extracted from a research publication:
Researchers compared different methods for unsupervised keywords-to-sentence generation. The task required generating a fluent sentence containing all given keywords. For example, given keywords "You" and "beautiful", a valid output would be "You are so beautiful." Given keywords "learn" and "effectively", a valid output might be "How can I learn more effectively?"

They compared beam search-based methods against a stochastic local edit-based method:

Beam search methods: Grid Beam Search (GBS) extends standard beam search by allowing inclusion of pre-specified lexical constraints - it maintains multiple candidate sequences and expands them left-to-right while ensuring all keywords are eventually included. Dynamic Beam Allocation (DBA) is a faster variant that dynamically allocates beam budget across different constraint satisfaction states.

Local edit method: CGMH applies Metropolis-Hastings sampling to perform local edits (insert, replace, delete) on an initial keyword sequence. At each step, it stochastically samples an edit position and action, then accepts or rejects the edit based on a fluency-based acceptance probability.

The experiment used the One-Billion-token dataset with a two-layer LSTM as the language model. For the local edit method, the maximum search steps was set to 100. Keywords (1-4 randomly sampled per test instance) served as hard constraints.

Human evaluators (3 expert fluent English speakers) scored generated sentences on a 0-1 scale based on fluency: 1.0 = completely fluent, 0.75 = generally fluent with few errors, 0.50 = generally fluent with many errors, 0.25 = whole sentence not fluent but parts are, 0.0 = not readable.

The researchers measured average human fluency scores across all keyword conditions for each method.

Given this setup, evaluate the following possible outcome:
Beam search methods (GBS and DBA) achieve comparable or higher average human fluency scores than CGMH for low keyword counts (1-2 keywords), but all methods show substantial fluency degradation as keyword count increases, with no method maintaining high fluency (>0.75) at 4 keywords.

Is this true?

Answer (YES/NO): NO